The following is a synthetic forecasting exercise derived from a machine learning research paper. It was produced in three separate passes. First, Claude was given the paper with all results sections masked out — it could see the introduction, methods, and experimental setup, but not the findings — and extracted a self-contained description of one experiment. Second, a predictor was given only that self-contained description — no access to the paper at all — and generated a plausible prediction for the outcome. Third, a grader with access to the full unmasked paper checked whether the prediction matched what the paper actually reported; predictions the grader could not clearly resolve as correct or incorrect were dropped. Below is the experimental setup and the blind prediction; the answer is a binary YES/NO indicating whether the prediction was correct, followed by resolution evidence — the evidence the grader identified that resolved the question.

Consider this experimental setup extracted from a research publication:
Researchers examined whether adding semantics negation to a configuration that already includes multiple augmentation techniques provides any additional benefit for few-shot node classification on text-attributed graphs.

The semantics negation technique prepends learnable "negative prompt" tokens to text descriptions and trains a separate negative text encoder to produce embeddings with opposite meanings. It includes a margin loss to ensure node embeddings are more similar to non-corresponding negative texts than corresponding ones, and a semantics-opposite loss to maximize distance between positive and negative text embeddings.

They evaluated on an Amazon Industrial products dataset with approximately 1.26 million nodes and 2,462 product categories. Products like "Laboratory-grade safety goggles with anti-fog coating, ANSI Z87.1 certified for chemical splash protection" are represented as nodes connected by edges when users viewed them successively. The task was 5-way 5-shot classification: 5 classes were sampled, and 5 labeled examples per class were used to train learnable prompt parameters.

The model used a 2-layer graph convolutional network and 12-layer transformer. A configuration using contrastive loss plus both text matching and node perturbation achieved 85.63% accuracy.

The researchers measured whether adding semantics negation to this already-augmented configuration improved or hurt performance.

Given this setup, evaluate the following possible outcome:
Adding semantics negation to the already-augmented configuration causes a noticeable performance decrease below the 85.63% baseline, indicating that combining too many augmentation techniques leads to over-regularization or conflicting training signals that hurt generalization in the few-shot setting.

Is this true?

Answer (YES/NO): NO